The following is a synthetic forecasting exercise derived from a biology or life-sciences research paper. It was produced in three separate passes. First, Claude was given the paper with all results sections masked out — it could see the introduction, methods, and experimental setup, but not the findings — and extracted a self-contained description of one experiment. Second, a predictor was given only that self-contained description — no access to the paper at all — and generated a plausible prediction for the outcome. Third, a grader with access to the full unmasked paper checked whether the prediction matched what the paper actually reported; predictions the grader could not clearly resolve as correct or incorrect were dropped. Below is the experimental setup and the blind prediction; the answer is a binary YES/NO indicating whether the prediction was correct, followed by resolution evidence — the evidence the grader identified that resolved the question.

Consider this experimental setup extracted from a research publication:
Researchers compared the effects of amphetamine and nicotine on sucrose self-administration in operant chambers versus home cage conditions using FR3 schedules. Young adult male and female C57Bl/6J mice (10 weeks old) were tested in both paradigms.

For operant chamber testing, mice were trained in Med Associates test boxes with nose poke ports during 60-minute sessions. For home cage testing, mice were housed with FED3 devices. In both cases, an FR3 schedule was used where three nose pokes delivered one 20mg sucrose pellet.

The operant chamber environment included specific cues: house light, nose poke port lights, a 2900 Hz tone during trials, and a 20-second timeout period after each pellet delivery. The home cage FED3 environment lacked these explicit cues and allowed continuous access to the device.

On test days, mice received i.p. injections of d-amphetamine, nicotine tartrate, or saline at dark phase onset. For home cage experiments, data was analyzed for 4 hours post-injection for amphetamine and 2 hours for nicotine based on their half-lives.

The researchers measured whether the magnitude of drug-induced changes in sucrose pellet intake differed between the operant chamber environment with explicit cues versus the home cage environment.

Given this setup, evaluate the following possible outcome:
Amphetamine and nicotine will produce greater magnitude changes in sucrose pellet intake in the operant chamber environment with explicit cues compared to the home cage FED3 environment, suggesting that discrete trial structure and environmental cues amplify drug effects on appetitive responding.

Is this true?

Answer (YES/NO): NO